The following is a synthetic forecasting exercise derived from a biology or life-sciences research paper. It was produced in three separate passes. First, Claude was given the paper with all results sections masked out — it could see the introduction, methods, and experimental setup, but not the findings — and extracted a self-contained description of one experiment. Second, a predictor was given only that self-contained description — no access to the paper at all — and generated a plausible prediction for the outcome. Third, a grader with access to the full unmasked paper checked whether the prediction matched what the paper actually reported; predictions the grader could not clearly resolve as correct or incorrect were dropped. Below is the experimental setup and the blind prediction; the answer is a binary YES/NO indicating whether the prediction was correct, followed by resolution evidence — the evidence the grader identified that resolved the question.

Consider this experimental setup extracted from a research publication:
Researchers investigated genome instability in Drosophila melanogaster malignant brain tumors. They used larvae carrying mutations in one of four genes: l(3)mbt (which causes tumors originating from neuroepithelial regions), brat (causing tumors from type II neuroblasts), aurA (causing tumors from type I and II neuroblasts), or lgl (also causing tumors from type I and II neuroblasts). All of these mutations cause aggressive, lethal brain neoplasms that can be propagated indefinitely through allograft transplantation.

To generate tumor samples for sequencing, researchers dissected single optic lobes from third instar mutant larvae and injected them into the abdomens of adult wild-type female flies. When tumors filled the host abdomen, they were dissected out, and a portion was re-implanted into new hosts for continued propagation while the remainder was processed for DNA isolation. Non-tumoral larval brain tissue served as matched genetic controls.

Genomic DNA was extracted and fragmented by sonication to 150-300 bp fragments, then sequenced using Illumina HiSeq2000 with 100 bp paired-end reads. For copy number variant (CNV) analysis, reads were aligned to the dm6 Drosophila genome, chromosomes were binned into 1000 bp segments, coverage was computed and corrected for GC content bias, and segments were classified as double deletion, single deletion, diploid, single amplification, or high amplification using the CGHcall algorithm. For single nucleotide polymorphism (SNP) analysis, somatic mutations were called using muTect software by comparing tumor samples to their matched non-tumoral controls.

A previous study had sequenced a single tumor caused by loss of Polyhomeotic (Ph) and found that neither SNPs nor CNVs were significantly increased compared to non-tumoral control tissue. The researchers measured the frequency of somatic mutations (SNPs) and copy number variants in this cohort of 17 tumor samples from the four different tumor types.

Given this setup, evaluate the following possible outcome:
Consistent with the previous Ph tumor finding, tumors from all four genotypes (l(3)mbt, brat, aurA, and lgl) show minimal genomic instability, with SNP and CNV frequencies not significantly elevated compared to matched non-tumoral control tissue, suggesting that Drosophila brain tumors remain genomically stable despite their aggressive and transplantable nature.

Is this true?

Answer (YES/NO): NO